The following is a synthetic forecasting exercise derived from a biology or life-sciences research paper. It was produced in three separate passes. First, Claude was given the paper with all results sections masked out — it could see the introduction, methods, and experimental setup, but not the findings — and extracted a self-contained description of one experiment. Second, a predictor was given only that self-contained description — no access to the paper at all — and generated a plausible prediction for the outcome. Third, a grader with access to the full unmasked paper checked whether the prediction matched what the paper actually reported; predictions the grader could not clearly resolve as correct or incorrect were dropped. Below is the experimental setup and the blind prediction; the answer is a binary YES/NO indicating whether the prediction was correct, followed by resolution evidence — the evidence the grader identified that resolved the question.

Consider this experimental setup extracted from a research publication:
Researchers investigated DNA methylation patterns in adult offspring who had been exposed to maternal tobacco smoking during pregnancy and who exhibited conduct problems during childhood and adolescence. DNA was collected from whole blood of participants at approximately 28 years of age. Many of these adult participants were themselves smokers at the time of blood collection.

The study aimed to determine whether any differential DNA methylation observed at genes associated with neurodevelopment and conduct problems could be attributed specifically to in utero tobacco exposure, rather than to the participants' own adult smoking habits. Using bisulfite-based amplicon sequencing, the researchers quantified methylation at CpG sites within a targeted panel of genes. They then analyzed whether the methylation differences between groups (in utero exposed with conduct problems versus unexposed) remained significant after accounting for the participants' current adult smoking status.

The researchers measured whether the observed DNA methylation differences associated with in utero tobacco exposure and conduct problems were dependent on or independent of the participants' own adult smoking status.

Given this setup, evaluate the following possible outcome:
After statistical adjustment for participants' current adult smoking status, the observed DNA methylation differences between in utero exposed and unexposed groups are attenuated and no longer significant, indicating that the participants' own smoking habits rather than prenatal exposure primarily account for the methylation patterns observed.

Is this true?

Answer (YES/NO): NO